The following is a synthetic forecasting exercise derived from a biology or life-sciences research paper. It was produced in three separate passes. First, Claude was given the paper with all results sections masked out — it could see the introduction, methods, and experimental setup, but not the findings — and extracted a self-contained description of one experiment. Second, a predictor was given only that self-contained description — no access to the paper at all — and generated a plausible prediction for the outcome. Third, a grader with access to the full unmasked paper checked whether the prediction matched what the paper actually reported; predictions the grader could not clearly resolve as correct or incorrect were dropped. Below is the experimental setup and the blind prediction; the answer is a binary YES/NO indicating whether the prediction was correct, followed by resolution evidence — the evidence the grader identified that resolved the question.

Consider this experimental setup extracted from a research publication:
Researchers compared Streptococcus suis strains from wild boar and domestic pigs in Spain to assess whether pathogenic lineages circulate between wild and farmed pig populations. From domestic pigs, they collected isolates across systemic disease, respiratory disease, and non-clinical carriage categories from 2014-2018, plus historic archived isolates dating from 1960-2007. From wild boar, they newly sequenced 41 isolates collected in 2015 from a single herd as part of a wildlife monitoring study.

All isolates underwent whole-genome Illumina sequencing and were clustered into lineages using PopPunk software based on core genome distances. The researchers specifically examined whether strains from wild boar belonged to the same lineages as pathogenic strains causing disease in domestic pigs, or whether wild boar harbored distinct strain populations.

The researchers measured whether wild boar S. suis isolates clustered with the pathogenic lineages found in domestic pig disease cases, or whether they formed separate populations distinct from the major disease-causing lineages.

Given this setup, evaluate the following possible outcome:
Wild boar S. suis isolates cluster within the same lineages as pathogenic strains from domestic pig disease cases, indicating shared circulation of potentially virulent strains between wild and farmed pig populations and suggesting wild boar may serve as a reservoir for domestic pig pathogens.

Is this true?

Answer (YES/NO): NO